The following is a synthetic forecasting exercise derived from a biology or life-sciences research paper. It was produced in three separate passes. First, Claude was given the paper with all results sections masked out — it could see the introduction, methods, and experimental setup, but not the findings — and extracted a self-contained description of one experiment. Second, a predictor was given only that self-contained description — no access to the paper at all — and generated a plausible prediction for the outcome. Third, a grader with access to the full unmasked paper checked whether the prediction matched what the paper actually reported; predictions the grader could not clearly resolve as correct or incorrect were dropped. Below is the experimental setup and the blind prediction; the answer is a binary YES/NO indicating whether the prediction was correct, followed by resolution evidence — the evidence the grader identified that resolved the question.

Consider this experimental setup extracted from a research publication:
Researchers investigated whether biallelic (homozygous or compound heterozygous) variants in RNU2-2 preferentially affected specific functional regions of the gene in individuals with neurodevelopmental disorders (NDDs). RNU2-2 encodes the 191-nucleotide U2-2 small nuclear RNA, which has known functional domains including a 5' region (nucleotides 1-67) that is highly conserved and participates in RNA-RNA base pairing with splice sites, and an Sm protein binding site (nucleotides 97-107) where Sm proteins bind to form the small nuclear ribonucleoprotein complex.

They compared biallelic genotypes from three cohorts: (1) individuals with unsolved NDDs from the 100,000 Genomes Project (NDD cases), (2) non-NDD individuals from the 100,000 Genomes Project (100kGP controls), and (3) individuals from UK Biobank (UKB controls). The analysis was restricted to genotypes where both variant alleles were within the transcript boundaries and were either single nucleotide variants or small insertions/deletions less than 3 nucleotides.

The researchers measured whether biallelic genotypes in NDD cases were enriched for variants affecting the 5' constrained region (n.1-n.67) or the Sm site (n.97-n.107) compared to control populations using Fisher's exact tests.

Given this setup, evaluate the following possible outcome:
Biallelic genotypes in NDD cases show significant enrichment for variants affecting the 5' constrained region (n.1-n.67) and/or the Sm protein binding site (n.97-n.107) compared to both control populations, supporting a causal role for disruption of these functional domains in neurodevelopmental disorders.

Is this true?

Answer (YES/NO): YES